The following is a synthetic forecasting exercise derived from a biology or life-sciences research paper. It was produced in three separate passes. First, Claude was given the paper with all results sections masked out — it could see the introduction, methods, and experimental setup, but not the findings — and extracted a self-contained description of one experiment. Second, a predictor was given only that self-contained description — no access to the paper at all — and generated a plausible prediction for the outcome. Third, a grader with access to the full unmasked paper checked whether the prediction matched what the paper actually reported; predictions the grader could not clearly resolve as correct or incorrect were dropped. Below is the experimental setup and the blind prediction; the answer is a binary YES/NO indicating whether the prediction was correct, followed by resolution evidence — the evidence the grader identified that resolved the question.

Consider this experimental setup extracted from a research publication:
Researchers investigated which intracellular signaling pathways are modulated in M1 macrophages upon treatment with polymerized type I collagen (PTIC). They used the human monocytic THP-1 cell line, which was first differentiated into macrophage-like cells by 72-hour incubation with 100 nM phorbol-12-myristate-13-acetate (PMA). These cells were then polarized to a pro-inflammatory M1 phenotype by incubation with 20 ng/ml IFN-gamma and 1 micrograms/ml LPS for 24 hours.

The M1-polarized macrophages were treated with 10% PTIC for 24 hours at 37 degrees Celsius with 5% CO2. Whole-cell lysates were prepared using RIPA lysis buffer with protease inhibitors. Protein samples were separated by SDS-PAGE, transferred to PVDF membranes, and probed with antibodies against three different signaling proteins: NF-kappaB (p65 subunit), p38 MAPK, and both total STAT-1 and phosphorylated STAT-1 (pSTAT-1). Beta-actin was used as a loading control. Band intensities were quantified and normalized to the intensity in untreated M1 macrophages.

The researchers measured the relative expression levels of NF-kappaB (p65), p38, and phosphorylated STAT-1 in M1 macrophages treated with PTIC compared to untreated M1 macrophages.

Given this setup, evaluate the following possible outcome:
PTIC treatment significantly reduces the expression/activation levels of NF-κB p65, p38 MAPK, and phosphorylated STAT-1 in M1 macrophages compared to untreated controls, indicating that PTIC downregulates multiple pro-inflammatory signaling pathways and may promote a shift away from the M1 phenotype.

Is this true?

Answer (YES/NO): NO